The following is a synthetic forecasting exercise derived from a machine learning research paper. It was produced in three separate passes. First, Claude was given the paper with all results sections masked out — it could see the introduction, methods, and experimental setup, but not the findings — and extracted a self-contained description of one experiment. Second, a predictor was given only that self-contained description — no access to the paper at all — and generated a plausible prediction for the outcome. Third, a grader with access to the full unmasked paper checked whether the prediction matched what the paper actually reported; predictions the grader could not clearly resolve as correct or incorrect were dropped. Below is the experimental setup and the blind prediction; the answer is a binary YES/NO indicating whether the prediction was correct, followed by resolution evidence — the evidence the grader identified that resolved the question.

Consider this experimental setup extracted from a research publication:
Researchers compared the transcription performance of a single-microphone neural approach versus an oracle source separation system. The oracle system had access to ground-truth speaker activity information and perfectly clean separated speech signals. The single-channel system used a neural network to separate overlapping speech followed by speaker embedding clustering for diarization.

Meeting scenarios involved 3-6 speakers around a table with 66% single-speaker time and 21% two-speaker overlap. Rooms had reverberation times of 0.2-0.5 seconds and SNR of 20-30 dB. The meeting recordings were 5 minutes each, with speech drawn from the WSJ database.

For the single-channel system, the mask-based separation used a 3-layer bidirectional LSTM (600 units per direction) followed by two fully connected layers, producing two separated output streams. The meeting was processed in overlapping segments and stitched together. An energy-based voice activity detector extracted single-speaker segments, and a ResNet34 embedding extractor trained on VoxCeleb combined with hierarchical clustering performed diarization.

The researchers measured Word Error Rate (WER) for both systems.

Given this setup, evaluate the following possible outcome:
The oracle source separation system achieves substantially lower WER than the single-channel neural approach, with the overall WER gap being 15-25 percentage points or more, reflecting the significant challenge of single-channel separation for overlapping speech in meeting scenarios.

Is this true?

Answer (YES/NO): YES